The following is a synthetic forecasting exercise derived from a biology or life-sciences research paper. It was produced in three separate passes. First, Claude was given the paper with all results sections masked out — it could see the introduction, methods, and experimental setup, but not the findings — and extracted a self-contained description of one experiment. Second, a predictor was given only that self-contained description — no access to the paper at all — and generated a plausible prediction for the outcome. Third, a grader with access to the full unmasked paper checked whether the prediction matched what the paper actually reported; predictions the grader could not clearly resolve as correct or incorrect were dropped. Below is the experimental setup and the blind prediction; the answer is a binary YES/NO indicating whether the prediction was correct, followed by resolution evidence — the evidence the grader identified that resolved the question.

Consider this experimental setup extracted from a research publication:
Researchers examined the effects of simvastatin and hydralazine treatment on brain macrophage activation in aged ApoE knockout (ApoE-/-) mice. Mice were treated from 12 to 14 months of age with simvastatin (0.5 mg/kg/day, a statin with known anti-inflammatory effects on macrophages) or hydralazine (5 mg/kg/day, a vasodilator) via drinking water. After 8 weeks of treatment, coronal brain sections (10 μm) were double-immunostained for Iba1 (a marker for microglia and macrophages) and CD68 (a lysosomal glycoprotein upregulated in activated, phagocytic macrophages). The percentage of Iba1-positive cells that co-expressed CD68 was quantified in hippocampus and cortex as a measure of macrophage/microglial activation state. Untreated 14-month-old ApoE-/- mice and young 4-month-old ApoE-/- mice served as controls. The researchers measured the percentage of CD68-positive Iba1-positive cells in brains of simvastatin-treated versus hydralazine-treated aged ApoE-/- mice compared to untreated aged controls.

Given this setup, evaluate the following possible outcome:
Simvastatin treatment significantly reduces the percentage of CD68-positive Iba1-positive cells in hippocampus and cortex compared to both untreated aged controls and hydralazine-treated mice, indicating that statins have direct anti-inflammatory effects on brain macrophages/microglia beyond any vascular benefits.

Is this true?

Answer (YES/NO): NO